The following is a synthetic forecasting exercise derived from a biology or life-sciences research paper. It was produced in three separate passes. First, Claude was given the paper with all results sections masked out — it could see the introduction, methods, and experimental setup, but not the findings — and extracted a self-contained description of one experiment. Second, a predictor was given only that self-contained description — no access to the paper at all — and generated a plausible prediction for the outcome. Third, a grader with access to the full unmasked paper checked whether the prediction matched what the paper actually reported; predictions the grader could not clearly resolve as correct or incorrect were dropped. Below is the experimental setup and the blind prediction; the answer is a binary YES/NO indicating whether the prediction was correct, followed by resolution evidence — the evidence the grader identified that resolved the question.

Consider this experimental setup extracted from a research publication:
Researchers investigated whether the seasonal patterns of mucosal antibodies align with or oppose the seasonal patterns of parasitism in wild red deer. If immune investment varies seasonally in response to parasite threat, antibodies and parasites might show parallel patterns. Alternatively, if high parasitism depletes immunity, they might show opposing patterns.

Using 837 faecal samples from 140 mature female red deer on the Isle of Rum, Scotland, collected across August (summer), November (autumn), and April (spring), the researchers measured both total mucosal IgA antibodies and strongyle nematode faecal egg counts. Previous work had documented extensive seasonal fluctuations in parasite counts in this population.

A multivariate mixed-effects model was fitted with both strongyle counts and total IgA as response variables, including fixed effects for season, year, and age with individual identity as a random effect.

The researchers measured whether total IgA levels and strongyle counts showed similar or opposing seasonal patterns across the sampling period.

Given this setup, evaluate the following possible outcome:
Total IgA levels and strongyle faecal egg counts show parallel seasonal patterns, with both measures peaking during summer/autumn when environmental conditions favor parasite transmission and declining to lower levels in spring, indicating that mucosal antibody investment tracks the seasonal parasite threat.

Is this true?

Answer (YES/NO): NO